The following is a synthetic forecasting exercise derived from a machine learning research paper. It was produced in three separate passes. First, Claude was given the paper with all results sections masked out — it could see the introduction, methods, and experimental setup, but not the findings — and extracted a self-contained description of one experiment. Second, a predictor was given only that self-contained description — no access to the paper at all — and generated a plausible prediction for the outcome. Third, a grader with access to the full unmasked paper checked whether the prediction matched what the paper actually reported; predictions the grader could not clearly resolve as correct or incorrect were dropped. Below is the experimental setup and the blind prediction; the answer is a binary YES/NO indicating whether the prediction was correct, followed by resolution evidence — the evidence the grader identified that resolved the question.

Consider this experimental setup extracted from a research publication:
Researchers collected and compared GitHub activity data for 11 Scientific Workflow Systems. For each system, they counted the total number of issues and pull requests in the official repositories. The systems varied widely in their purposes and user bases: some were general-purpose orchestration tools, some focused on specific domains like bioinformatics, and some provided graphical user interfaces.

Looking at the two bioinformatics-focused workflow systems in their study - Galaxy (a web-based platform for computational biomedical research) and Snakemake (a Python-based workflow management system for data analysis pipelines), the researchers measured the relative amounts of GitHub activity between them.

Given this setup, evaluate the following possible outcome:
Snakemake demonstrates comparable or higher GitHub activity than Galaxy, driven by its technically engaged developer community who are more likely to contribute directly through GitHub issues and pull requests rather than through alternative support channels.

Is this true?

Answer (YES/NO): NO